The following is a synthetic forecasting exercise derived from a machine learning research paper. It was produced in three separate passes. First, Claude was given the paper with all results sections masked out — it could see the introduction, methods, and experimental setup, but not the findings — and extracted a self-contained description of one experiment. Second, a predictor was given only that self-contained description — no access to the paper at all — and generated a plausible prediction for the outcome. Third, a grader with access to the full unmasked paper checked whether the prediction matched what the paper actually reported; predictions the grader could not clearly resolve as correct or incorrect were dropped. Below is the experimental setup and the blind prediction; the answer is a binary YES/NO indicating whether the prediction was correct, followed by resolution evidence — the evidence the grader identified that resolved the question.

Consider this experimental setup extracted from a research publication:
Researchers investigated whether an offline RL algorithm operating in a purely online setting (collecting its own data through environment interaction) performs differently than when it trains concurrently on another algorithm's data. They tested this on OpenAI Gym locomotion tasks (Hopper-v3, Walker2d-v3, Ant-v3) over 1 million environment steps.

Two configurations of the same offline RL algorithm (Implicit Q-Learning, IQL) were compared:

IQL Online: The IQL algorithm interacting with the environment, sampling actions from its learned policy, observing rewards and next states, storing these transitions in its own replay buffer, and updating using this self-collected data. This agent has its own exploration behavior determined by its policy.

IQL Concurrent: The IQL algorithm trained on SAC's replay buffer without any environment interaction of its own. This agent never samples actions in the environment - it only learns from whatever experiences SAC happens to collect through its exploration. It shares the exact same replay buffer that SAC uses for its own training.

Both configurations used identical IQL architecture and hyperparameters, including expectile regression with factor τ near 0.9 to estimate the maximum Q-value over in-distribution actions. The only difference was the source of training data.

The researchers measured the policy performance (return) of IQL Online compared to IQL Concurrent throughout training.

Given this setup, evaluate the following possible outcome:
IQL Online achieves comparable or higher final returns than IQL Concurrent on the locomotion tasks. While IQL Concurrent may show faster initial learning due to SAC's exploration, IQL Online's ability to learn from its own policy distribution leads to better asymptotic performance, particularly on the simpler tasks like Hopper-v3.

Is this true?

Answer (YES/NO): NO